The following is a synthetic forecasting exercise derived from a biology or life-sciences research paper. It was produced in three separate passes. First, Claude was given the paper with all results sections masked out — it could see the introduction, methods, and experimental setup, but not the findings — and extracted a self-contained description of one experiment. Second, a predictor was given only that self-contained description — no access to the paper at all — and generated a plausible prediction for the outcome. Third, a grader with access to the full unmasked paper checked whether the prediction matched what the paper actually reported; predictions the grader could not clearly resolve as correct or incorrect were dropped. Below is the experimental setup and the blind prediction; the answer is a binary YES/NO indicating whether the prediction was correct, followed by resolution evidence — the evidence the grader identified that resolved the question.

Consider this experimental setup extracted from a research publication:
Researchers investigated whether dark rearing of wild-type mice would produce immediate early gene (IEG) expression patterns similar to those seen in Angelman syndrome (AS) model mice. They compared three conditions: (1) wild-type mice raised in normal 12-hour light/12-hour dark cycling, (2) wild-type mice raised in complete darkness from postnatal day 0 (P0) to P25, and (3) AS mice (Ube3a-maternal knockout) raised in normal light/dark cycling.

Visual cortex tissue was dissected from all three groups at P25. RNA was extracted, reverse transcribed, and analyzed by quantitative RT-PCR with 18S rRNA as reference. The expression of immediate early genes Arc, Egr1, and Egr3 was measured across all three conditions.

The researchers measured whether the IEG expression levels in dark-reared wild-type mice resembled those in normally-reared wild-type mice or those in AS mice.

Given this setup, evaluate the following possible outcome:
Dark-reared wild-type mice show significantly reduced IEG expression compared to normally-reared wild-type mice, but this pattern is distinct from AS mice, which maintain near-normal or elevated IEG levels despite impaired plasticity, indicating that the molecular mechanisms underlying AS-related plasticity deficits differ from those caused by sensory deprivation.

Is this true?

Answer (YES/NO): NO